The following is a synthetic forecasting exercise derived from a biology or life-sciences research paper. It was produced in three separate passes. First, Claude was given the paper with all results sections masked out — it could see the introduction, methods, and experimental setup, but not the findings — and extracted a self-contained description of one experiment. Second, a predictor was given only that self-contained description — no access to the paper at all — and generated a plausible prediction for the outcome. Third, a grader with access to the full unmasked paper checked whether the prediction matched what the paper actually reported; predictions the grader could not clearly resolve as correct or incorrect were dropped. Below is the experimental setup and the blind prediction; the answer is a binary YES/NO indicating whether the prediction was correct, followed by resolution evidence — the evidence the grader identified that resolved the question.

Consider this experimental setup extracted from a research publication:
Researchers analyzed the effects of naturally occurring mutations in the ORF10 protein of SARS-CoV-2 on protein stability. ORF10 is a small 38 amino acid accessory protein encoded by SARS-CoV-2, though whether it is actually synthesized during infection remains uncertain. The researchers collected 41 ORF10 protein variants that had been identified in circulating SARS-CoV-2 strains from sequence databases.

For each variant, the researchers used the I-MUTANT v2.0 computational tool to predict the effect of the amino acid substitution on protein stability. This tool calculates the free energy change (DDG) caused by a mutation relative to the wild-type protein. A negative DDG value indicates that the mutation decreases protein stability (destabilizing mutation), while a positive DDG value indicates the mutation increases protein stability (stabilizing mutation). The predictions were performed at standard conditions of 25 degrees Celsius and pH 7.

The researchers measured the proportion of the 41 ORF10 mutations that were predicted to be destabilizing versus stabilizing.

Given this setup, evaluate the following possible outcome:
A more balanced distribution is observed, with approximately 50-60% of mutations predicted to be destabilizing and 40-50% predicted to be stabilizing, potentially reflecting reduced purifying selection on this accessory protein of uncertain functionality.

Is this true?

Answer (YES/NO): NO